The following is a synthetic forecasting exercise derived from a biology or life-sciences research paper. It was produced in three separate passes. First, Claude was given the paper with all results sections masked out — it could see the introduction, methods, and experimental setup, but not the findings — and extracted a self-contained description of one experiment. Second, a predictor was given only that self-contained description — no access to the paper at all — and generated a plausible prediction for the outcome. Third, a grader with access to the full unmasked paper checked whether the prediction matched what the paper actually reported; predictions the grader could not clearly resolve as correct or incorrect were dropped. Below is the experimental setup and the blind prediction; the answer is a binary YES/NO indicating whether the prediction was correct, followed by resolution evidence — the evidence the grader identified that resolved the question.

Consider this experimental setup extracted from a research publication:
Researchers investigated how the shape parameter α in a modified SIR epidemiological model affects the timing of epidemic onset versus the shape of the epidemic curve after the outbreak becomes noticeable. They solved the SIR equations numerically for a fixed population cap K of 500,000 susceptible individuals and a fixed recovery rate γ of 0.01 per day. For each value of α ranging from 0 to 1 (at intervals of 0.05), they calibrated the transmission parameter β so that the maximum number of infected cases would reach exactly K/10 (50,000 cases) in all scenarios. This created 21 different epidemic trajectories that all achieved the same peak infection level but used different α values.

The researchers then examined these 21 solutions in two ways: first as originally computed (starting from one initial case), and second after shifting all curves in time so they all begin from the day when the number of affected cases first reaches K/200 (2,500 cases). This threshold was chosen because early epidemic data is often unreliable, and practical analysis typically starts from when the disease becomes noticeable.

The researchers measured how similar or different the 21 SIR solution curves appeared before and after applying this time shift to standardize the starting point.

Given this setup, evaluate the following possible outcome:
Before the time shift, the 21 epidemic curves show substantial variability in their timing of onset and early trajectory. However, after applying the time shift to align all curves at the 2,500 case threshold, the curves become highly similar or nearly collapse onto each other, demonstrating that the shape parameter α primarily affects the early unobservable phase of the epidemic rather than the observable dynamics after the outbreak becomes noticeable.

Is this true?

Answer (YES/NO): YES